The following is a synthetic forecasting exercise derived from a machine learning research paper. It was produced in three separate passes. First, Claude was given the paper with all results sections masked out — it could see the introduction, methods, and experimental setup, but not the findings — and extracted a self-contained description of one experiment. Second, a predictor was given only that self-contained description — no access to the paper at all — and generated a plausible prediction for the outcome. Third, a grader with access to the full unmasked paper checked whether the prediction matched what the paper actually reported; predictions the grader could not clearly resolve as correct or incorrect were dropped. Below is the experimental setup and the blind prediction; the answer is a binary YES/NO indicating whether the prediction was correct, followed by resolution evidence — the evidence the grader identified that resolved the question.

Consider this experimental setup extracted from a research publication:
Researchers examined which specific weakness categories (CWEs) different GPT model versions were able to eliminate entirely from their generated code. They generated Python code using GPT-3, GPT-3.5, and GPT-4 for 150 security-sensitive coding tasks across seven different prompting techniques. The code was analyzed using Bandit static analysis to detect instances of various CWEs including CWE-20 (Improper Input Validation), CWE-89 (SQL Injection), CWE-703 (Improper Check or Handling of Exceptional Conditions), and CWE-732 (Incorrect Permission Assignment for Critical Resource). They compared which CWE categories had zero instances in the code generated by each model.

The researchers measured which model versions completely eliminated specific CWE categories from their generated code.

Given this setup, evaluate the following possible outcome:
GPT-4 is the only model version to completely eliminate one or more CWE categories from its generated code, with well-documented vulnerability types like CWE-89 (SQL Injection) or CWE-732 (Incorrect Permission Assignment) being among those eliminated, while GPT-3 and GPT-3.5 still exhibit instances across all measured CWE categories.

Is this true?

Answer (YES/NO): NO